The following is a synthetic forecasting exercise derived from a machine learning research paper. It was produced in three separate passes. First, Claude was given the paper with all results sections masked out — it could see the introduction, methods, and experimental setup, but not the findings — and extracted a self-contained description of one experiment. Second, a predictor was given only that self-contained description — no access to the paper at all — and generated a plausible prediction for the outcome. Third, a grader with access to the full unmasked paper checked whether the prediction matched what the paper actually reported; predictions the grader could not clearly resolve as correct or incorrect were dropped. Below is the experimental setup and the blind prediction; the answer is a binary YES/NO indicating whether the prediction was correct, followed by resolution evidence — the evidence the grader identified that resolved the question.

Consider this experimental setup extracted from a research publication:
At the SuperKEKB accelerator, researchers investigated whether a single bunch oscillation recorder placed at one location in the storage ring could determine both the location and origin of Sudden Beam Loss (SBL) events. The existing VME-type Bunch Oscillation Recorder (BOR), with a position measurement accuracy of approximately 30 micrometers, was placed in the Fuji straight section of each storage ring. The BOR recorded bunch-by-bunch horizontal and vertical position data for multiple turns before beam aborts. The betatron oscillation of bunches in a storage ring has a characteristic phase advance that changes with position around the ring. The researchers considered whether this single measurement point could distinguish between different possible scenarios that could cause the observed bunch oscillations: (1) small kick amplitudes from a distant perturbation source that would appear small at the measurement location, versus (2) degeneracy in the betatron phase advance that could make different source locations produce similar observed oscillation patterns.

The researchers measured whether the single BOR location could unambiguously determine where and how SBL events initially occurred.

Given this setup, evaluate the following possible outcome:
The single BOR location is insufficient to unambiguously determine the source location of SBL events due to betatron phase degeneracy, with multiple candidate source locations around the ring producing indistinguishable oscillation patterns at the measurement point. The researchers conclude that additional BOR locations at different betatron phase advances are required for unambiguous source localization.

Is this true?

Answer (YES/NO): YES